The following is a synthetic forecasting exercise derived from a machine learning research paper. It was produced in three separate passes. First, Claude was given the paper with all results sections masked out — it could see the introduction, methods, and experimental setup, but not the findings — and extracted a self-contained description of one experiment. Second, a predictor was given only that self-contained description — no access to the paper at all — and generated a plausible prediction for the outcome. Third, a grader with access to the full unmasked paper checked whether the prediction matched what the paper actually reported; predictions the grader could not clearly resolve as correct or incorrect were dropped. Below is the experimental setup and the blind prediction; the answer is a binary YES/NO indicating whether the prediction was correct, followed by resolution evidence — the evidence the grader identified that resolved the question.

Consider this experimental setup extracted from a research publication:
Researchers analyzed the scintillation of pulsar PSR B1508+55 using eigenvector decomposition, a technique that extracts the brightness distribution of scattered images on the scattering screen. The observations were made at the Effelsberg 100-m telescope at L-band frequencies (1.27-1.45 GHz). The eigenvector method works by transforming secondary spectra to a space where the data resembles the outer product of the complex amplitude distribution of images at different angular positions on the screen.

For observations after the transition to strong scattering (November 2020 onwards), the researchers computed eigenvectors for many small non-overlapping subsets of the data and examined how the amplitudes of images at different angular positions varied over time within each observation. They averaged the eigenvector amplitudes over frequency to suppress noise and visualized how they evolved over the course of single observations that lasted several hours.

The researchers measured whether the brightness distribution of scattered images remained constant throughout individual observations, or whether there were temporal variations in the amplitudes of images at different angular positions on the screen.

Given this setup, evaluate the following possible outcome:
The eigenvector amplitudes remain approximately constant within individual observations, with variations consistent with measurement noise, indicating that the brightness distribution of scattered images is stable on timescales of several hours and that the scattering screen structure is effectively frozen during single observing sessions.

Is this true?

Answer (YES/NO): NO